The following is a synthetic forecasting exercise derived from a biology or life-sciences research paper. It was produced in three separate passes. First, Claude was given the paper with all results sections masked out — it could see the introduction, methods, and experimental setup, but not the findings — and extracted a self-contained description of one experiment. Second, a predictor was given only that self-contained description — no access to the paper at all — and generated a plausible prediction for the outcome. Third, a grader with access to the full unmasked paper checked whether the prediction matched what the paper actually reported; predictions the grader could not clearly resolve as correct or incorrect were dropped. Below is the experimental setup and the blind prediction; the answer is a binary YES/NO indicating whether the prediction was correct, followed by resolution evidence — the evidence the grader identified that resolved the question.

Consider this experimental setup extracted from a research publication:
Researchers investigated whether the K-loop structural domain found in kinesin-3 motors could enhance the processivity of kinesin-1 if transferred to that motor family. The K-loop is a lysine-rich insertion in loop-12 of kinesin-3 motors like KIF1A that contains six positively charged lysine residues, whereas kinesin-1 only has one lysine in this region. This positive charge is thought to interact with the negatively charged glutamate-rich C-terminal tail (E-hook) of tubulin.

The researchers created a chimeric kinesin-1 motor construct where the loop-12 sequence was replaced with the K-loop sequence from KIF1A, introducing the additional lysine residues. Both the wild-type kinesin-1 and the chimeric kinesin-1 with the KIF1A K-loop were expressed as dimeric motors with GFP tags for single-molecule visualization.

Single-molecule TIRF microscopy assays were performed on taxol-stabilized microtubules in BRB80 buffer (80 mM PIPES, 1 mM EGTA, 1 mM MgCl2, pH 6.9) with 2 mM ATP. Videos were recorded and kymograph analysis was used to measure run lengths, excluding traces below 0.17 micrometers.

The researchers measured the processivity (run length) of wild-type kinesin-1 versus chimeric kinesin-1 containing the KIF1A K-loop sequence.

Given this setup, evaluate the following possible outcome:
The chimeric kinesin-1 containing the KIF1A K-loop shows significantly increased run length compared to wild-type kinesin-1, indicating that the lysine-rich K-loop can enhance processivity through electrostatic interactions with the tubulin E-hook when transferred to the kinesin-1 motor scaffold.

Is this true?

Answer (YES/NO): NO